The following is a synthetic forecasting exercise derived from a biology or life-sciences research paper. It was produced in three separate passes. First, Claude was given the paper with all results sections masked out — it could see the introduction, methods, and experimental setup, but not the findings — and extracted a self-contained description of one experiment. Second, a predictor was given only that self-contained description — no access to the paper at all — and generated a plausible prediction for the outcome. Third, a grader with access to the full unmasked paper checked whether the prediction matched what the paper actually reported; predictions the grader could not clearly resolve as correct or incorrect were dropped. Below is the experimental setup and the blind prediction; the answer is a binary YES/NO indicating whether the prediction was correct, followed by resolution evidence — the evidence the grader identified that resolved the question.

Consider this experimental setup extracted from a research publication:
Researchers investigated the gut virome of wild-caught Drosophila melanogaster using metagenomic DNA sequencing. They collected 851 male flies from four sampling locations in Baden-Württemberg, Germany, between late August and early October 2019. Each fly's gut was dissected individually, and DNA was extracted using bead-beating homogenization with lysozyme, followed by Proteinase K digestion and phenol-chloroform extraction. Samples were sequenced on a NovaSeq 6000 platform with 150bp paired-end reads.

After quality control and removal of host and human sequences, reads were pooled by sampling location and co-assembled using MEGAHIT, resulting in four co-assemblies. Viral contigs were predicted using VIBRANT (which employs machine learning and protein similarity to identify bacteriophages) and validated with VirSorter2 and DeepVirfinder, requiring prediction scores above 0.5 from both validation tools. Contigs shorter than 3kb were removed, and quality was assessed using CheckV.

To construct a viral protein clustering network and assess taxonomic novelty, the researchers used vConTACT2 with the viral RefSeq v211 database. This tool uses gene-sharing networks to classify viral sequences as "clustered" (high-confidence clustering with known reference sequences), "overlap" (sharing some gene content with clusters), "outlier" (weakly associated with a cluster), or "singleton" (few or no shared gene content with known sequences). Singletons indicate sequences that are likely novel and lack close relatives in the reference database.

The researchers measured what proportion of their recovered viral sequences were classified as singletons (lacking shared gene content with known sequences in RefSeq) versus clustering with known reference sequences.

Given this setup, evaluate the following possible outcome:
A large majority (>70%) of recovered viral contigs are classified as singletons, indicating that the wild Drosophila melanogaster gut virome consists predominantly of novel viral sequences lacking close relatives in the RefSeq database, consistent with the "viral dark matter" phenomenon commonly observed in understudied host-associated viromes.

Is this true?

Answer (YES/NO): NO